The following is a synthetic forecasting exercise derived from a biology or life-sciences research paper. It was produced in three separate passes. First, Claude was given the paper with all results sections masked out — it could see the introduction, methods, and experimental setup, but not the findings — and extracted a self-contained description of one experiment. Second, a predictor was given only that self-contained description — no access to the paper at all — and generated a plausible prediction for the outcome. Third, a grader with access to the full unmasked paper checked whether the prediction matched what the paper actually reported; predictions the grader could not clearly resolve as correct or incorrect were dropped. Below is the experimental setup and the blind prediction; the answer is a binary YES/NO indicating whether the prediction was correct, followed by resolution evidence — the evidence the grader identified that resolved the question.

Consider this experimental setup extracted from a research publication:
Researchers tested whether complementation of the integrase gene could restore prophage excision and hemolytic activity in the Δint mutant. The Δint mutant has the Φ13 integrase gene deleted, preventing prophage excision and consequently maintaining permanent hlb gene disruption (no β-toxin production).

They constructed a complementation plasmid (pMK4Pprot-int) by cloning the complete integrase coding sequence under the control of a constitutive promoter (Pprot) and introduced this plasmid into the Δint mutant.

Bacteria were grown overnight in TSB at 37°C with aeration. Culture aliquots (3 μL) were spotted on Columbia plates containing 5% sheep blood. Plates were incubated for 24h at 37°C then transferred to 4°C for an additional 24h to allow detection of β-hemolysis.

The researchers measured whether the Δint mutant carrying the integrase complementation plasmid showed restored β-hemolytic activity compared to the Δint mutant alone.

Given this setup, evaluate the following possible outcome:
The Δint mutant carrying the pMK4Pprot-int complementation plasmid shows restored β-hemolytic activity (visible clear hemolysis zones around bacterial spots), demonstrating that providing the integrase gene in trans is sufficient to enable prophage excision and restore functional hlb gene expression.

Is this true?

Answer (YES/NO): YES